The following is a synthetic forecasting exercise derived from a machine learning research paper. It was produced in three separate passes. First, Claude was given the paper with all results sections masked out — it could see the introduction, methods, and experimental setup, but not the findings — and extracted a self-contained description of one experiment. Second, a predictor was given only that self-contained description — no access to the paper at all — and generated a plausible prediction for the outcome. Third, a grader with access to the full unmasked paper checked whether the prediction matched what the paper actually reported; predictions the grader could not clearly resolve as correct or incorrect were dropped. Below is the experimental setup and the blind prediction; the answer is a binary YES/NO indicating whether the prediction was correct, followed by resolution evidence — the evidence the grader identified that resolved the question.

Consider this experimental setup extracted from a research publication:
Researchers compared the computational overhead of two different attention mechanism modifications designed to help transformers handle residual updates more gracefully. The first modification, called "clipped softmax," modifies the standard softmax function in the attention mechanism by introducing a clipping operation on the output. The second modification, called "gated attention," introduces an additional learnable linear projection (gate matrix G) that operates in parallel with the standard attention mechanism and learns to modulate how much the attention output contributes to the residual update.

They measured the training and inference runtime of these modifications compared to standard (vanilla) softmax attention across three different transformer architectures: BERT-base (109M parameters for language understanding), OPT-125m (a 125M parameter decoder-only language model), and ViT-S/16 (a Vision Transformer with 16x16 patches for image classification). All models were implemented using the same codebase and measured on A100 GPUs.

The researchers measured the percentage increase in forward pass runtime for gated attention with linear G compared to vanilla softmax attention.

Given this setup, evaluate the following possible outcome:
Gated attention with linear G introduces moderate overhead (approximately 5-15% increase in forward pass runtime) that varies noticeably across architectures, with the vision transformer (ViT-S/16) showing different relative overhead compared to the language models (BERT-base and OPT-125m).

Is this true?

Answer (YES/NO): NO